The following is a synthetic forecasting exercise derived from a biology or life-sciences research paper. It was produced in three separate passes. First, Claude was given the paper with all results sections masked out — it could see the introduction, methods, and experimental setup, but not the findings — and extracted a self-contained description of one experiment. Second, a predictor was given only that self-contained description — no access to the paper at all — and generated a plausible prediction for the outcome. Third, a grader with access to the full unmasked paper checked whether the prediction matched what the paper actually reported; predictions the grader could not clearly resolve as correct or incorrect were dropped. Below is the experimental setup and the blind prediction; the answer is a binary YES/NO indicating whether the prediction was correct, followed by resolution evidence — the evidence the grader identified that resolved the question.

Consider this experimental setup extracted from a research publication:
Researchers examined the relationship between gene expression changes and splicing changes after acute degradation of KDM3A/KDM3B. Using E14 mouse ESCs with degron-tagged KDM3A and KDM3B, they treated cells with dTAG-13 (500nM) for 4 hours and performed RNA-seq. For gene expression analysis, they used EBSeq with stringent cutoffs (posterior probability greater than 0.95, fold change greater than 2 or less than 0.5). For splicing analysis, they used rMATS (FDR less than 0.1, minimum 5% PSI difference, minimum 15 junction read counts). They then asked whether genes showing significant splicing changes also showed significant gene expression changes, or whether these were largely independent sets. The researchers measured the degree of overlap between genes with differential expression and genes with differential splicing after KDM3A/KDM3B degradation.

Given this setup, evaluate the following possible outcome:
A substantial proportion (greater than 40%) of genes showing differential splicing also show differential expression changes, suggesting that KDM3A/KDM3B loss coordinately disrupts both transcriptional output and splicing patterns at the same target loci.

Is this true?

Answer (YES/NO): NO